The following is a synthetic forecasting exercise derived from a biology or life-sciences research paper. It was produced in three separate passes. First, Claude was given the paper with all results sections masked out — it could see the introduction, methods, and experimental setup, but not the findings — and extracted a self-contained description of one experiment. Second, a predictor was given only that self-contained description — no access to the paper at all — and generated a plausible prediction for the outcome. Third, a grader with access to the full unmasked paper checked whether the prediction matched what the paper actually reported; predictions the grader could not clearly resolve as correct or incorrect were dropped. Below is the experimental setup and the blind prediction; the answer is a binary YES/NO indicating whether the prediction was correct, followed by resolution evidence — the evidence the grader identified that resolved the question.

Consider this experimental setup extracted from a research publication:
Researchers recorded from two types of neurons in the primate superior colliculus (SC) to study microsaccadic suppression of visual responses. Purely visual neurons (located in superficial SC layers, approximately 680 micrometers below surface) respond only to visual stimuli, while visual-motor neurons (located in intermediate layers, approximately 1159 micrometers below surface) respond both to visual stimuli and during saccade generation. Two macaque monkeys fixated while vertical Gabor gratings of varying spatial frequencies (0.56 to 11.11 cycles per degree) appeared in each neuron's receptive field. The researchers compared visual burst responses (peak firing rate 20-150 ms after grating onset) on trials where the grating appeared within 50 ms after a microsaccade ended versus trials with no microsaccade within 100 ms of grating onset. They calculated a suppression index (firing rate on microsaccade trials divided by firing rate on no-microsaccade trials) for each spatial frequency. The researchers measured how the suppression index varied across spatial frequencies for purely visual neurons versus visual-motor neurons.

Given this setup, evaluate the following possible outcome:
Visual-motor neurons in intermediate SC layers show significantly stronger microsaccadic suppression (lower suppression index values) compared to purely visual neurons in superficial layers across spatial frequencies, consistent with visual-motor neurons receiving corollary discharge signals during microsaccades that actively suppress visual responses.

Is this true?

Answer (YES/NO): NO